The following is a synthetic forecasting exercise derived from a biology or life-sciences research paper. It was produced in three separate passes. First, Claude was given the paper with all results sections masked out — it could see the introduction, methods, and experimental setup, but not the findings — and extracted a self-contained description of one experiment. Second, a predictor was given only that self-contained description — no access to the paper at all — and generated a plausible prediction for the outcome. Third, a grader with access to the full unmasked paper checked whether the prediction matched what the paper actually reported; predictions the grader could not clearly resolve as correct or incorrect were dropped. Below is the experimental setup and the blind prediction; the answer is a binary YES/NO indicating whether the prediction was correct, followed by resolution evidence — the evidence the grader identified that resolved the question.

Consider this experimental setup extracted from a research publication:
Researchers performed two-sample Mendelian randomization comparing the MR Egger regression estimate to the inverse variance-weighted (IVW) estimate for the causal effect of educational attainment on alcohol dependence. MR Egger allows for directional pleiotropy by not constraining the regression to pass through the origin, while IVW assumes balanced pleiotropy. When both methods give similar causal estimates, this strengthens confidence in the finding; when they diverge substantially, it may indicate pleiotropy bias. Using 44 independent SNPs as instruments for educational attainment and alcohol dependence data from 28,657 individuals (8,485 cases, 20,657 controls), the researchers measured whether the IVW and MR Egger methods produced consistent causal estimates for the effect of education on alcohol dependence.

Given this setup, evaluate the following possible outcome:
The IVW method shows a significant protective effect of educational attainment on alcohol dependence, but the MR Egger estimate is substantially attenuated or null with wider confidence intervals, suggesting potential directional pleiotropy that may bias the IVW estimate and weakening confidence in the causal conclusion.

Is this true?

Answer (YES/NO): NO